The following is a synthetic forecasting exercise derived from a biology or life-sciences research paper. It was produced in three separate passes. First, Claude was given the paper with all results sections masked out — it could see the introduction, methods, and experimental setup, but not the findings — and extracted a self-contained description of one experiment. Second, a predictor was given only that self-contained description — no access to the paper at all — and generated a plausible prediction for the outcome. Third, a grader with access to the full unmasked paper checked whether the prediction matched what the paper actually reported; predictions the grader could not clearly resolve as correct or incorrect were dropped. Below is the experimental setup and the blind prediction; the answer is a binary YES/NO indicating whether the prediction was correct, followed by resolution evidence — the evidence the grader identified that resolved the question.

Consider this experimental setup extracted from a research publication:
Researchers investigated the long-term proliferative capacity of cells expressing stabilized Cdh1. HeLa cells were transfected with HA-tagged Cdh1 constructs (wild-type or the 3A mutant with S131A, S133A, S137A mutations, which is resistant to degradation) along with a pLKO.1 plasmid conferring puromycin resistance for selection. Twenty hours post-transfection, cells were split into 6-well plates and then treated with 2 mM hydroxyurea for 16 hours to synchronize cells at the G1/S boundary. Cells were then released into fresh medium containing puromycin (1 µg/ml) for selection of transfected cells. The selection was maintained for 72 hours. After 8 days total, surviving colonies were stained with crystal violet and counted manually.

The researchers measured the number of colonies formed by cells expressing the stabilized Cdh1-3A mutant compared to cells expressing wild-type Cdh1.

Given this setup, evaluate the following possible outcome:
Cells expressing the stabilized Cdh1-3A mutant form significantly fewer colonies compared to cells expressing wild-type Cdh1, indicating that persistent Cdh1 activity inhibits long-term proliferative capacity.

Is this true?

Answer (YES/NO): YES